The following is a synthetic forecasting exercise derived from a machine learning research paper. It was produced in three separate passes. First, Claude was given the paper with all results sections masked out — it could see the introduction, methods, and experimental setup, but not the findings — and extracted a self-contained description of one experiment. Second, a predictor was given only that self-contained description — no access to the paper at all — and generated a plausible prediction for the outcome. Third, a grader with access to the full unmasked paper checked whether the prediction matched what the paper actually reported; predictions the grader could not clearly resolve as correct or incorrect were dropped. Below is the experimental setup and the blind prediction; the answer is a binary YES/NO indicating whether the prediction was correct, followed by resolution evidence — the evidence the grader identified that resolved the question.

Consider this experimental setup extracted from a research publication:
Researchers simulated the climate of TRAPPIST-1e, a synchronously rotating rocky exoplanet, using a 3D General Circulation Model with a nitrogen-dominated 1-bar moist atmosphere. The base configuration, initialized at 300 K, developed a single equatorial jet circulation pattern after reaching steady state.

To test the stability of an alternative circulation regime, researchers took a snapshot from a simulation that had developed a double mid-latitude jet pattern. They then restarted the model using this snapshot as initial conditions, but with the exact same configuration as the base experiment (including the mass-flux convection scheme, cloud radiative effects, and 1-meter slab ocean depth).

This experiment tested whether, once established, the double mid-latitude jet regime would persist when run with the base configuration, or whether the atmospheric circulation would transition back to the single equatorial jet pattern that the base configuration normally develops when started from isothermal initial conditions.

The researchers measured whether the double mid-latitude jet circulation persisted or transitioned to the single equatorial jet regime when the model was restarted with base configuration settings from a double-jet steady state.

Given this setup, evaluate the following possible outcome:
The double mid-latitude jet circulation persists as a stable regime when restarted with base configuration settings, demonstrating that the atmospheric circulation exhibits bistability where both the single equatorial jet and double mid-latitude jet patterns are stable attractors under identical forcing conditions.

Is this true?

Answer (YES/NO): YES